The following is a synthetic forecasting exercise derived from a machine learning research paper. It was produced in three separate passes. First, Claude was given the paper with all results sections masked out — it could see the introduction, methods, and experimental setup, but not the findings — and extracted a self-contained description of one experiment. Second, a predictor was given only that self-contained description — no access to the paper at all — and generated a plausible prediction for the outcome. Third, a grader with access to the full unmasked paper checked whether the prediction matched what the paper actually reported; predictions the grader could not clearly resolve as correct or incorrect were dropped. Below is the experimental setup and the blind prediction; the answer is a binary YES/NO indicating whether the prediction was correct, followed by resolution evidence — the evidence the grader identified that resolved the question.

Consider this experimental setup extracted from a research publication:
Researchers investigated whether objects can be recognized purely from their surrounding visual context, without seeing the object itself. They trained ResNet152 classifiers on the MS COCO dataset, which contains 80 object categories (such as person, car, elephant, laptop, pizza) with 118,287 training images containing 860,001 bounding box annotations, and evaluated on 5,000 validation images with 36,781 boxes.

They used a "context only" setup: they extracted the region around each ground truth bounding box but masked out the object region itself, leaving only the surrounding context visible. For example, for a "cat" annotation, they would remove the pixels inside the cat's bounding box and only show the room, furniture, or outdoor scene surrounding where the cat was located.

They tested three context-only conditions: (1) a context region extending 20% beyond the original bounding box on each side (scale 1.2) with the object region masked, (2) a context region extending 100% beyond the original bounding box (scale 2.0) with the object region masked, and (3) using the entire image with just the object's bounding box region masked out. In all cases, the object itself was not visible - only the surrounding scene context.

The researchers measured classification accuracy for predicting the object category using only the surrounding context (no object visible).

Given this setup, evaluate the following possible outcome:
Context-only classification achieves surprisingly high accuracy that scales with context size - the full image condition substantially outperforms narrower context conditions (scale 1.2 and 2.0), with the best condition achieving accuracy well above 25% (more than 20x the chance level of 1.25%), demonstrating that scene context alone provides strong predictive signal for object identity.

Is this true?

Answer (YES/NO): NO